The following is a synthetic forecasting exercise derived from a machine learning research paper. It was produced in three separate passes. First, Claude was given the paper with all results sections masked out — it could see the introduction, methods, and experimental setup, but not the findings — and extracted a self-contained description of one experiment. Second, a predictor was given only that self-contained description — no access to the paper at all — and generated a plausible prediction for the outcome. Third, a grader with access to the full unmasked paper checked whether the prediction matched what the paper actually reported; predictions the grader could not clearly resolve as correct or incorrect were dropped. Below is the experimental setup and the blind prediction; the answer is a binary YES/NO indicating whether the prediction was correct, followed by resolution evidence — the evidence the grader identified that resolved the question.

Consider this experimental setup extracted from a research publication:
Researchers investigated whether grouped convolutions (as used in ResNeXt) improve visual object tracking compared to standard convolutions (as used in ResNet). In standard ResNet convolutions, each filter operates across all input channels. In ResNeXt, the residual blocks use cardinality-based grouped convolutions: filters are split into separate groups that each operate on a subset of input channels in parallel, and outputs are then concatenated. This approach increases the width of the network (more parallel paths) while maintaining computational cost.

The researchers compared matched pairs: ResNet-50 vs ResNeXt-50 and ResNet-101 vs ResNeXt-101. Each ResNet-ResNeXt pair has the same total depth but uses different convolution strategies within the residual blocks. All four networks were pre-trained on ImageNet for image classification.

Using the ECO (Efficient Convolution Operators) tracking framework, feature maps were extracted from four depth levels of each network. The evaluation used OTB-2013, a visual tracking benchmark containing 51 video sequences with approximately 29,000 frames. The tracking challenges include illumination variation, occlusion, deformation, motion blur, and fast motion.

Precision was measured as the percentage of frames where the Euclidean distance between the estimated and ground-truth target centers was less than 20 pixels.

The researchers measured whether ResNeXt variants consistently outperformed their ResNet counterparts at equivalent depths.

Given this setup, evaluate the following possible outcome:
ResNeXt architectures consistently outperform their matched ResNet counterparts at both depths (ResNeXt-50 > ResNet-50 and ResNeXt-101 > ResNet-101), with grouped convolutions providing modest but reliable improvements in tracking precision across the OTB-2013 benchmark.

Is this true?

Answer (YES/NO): NO